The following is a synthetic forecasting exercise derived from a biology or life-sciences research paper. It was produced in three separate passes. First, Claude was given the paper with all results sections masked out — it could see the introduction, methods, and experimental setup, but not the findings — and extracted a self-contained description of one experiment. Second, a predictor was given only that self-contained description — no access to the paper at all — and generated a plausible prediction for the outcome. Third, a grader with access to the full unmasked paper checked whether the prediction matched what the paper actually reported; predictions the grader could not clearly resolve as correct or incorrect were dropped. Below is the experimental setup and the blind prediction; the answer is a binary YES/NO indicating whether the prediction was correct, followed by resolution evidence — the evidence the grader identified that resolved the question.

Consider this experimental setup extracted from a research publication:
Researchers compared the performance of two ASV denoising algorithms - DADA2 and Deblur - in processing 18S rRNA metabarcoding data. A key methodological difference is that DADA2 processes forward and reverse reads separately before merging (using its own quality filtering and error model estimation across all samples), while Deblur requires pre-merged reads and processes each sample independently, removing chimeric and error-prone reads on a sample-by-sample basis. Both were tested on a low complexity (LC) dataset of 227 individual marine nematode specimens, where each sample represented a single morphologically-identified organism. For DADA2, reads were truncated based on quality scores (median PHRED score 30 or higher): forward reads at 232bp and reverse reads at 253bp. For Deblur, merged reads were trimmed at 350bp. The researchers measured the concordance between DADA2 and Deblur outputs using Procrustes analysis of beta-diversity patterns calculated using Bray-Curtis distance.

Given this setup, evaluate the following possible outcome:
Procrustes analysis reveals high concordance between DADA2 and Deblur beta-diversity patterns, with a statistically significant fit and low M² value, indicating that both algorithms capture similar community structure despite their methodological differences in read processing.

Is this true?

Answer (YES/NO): YES